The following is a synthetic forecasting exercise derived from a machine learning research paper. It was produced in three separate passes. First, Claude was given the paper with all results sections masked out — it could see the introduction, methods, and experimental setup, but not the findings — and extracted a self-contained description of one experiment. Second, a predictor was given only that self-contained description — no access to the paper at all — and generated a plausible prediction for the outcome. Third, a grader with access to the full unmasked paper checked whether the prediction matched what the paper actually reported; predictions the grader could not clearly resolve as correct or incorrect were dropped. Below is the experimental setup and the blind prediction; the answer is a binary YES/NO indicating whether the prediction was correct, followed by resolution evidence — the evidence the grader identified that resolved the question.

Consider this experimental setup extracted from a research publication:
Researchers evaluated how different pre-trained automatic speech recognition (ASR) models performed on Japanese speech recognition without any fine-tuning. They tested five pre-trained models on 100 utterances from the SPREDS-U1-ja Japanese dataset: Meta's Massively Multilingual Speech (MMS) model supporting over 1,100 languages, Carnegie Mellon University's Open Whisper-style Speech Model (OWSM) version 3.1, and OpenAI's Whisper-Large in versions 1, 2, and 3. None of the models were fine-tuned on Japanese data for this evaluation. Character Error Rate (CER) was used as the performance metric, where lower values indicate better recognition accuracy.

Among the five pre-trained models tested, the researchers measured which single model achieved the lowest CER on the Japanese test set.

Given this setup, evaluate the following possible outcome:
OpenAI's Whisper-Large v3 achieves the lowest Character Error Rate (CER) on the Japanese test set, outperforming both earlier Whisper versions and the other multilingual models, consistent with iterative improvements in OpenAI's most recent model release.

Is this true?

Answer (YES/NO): NO